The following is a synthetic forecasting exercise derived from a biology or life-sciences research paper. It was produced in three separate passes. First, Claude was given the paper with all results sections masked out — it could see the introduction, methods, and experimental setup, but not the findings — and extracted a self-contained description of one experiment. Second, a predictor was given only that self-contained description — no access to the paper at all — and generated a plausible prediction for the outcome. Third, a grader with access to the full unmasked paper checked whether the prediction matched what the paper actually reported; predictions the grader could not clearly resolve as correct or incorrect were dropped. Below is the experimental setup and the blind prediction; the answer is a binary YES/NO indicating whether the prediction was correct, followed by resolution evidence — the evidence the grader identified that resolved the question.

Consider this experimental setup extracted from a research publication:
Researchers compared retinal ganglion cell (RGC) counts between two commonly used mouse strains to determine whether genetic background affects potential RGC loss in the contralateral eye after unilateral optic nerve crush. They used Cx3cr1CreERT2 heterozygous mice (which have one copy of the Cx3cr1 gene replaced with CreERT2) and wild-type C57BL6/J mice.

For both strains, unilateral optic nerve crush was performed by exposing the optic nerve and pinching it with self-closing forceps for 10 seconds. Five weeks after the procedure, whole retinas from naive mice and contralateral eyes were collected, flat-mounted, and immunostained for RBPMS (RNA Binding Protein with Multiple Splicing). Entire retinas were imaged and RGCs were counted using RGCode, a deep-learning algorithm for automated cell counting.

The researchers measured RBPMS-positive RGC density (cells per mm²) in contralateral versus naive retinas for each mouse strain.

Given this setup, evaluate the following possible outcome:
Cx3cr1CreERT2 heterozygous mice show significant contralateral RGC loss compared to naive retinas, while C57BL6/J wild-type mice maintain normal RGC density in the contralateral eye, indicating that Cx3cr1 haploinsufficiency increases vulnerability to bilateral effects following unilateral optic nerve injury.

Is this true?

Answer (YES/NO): NO